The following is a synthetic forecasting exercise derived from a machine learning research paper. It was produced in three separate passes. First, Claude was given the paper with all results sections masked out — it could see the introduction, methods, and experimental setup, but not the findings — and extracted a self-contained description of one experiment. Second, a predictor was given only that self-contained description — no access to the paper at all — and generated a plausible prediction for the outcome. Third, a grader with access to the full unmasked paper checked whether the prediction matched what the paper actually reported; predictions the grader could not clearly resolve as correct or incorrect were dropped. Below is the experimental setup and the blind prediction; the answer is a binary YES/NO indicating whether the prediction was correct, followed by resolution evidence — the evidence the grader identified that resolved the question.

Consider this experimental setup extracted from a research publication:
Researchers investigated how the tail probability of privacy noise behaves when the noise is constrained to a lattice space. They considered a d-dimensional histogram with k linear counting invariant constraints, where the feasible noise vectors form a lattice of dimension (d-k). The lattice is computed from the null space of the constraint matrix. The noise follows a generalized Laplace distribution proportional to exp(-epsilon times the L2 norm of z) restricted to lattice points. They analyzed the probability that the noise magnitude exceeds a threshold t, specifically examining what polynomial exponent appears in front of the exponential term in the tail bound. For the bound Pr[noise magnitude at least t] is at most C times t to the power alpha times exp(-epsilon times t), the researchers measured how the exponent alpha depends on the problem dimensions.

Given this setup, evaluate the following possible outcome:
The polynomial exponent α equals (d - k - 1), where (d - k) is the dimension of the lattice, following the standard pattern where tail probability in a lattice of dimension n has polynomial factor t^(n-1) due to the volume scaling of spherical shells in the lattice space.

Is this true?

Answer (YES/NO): NO